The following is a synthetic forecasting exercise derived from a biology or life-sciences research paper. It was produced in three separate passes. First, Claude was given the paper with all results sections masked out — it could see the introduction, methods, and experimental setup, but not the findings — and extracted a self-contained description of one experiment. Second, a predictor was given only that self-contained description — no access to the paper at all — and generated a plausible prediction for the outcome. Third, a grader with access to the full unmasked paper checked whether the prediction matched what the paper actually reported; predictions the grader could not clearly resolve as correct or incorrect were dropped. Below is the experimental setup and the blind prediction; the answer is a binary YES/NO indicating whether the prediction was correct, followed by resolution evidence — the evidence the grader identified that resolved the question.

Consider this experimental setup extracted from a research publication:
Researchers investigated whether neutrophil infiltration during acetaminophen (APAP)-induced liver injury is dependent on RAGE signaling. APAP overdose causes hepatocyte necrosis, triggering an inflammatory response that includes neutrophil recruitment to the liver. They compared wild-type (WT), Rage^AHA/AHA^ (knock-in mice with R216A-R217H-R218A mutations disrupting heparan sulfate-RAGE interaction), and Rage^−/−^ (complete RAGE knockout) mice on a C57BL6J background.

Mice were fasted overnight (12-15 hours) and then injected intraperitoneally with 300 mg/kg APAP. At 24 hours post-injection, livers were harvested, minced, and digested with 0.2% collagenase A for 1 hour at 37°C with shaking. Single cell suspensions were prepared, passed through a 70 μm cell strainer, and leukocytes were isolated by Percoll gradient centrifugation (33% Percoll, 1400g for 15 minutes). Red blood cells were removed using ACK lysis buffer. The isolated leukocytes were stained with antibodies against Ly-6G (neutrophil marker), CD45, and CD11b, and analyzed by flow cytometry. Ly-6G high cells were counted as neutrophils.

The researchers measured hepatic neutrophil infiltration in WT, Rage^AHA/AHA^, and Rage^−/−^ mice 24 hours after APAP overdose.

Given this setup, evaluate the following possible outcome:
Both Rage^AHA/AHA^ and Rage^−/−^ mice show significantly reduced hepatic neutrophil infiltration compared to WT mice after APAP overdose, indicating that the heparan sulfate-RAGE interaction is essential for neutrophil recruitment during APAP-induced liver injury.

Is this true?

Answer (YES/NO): YES